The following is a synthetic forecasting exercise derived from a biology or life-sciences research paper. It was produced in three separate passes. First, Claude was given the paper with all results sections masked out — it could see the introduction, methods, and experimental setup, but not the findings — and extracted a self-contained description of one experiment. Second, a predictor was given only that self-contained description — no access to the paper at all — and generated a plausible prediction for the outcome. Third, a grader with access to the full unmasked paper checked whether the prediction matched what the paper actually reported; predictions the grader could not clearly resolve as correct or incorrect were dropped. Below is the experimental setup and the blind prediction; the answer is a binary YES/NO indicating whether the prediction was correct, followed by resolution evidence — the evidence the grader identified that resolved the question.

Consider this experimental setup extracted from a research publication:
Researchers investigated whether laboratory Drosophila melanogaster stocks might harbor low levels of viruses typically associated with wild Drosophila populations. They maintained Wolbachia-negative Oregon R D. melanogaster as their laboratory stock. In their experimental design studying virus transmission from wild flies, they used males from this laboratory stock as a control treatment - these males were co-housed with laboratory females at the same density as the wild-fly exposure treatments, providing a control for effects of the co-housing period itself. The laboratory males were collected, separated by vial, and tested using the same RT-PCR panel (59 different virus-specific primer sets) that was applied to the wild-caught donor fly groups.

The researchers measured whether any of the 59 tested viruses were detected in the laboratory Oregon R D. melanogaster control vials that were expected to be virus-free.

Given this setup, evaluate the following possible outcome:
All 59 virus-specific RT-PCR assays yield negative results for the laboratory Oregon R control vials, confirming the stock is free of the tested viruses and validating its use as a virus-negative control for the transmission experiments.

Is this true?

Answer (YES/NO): NO